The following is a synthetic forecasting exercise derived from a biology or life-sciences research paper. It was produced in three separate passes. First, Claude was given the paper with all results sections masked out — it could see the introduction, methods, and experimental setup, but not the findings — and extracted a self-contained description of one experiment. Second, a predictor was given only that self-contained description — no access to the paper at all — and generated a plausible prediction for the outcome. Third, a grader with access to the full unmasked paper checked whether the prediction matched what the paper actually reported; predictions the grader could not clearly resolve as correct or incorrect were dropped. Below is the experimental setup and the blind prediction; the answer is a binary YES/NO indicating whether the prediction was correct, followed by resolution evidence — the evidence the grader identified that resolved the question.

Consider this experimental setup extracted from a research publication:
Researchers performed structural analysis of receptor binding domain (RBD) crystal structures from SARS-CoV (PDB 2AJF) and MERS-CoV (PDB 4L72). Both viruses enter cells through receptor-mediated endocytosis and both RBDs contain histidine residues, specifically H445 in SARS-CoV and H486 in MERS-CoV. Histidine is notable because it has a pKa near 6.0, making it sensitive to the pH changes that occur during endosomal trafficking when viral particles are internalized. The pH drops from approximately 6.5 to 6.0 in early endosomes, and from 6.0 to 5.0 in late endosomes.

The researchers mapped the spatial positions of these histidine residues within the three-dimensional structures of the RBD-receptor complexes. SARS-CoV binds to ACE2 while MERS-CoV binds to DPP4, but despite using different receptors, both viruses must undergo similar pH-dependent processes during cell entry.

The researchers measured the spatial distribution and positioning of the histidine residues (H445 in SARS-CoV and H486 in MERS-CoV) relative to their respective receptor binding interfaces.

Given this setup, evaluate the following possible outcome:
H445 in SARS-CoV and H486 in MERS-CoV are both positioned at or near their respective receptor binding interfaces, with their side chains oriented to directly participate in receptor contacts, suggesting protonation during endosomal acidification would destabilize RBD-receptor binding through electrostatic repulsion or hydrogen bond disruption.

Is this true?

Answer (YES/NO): NO